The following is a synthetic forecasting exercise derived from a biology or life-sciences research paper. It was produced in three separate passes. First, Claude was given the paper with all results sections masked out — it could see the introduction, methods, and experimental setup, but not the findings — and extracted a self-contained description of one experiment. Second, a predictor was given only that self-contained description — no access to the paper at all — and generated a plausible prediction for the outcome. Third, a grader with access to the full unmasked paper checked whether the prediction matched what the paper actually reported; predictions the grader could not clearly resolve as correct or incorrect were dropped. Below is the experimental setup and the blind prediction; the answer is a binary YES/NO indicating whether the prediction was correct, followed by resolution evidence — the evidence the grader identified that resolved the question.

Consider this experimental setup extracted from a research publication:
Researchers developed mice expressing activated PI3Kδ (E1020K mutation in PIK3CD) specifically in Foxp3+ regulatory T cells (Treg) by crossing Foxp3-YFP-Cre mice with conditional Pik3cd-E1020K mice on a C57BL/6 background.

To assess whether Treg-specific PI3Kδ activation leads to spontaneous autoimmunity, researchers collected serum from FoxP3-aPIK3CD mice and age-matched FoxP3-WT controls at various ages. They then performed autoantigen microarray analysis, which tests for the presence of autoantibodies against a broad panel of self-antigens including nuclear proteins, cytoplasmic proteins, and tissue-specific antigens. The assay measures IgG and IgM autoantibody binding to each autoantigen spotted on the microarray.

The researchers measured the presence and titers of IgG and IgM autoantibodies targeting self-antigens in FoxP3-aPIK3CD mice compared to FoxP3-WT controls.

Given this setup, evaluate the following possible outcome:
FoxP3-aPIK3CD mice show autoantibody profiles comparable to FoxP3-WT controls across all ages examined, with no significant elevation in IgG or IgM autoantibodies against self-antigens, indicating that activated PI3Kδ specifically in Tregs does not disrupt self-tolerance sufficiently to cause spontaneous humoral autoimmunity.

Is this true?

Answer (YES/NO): NO